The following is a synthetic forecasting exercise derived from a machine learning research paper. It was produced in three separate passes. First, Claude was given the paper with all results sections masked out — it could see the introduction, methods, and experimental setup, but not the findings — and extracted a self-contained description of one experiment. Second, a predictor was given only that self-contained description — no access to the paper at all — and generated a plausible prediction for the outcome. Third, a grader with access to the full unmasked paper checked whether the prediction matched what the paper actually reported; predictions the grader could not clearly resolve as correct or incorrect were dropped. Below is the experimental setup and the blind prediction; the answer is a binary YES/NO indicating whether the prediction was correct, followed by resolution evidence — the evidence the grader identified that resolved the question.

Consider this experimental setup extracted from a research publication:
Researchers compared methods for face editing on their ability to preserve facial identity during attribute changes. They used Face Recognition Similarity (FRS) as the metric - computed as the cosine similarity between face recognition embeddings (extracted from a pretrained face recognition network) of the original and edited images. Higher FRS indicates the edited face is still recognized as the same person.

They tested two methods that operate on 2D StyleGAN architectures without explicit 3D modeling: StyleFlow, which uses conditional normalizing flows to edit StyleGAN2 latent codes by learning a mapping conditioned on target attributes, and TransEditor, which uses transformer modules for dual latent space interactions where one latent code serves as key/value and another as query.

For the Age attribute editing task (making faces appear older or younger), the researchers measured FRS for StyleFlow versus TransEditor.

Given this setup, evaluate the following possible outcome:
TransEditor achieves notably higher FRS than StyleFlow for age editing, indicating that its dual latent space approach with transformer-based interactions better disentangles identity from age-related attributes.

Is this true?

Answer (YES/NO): NO